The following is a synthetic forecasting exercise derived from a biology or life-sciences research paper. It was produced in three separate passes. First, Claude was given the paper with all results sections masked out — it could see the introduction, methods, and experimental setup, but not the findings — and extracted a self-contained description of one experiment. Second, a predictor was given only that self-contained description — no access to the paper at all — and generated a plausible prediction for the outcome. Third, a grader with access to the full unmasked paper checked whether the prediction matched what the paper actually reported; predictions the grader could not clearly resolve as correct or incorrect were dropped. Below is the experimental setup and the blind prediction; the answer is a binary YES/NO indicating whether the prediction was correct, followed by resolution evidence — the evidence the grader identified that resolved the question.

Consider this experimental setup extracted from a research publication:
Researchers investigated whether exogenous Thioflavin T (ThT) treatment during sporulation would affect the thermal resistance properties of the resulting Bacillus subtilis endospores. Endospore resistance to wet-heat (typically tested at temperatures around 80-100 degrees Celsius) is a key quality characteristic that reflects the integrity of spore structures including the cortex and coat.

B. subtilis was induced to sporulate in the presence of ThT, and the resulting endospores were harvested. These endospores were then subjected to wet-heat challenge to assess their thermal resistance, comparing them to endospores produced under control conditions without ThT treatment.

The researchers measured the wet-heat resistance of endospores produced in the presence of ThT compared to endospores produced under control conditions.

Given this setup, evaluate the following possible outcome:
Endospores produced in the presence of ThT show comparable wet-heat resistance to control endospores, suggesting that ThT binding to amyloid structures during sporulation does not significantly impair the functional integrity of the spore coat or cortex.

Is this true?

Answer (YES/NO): NO